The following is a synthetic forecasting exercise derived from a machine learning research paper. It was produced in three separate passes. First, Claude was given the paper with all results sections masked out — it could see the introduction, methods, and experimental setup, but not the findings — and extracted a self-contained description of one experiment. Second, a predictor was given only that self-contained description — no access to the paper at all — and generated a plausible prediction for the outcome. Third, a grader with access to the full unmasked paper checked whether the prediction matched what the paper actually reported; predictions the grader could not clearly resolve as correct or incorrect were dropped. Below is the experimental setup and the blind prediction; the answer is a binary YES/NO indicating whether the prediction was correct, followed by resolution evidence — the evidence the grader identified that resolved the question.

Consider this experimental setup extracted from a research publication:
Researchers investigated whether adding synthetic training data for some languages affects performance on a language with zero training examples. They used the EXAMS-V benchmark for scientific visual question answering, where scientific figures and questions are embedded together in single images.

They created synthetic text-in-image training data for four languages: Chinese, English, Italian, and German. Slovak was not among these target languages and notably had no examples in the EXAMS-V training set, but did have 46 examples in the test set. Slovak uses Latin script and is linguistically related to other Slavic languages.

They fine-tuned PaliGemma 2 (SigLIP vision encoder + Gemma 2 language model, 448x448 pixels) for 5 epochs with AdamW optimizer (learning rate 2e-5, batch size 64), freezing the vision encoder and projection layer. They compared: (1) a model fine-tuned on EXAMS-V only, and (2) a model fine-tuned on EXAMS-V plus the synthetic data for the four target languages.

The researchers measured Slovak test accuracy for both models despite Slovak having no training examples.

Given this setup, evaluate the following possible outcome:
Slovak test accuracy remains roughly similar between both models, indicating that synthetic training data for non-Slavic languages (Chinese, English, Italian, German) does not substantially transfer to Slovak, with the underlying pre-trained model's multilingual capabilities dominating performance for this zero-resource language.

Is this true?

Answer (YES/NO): NO